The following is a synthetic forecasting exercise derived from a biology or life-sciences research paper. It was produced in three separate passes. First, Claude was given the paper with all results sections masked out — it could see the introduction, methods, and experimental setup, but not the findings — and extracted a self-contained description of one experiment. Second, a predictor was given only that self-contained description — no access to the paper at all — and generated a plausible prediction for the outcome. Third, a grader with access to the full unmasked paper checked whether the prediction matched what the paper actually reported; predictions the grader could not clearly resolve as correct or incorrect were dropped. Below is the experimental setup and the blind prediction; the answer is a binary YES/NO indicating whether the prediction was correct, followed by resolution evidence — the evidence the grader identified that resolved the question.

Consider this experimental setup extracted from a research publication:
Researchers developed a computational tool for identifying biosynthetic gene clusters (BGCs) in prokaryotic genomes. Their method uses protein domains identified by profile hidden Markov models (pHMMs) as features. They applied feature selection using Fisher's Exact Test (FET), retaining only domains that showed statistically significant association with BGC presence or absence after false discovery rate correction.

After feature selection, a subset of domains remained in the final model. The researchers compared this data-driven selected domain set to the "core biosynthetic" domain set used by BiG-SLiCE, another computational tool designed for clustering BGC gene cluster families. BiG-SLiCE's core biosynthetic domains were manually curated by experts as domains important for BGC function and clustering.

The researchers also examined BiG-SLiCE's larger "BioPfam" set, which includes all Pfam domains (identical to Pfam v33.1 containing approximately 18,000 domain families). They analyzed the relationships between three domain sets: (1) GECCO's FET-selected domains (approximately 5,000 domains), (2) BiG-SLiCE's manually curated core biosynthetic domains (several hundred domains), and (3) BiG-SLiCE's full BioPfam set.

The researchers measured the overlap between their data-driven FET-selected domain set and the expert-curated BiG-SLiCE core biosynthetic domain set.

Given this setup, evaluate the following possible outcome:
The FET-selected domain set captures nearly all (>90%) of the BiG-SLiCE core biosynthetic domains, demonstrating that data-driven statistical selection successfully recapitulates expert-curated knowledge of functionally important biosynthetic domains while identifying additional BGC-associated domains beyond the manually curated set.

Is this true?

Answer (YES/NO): NO